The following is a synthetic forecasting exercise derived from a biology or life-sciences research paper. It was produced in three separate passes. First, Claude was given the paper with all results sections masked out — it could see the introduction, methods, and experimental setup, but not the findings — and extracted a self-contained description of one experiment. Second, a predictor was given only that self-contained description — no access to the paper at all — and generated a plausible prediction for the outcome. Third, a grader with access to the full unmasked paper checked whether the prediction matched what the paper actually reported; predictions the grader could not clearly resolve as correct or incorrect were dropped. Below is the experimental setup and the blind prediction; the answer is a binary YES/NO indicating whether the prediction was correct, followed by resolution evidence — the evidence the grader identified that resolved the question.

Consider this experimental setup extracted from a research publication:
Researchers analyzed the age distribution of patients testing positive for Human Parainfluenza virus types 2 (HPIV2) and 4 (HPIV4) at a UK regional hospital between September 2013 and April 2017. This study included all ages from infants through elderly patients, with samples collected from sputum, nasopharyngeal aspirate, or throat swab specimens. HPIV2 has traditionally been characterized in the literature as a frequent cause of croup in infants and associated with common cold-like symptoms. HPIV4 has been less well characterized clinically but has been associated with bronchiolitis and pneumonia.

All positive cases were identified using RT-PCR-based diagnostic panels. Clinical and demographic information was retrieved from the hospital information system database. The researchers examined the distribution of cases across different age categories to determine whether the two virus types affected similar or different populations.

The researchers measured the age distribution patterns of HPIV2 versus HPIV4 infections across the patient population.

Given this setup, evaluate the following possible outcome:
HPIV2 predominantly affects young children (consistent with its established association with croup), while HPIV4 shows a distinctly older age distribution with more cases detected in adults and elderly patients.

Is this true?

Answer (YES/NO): NO